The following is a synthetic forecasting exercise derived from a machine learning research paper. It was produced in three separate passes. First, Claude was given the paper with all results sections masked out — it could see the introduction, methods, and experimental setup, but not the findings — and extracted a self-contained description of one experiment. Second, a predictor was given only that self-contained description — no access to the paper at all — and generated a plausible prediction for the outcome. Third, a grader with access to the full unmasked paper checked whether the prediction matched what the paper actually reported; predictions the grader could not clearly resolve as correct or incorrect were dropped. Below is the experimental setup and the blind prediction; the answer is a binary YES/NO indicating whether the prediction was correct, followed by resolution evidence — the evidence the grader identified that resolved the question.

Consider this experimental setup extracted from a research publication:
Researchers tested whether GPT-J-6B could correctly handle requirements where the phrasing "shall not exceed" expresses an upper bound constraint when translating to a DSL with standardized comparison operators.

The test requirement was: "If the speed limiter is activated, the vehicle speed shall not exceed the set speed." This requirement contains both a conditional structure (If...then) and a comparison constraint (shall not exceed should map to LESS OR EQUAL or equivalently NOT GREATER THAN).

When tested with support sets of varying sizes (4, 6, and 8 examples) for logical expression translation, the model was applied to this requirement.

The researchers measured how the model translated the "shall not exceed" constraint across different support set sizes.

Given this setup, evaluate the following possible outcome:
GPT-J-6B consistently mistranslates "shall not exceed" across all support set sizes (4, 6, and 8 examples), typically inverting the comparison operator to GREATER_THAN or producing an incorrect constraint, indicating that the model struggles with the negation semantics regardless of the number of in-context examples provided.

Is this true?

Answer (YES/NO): NO